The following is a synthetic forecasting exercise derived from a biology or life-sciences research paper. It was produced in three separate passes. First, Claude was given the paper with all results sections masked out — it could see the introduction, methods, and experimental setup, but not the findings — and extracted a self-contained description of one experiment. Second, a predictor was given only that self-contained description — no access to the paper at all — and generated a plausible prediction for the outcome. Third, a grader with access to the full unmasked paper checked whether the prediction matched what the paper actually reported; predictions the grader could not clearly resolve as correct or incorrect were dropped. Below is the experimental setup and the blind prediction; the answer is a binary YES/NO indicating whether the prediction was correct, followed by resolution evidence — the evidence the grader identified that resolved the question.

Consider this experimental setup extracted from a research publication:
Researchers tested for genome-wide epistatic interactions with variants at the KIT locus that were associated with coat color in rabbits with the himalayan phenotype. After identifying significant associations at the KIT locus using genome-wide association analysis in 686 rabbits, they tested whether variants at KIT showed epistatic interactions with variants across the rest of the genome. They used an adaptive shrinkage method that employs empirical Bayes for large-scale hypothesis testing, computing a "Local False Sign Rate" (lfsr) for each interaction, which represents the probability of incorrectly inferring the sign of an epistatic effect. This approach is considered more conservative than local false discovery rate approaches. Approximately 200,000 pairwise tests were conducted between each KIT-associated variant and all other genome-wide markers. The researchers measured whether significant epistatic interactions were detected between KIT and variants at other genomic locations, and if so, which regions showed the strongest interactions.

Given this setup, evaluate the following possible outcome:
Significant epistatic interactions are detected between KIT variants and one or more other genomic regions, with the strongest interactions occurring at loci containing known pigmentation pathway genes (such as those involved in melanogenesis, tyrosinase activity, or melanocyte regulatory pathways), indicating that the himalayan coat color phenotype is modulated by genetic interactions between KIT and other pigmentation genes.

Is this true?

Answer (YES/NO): NO